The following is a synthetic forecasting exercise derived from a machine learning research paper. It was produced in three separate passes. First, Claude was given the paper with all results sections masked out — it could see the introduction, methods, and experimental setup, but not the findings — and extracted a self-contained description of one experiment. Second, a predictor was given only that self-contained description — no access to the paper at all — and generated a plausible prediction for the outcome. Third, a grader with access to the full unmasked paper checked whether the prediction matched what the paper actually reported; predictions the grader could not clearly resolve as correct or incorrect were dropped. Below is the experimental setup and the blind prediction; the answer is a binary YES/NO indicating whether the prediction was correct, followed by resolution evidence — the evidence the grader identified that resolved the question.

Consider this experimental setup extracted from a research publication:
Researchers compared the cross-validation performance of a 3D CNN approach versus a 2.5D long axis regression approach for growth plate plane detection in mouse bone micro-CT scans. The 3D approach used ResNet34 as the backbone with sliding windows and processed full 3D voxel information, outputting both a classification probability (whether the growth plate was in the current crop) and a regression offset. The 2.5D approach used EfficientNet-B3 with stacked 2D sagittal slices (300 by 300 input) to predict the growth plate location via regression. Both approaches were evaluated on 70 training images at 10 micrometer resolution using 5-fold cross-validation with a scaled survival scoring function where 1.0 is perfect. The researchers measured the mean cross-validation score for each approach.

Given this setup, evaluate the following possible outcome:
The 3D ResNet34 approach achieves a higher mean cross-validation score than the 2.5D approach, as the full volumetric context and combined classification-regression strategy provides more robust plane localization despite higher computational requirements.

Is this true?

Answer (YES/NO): YES